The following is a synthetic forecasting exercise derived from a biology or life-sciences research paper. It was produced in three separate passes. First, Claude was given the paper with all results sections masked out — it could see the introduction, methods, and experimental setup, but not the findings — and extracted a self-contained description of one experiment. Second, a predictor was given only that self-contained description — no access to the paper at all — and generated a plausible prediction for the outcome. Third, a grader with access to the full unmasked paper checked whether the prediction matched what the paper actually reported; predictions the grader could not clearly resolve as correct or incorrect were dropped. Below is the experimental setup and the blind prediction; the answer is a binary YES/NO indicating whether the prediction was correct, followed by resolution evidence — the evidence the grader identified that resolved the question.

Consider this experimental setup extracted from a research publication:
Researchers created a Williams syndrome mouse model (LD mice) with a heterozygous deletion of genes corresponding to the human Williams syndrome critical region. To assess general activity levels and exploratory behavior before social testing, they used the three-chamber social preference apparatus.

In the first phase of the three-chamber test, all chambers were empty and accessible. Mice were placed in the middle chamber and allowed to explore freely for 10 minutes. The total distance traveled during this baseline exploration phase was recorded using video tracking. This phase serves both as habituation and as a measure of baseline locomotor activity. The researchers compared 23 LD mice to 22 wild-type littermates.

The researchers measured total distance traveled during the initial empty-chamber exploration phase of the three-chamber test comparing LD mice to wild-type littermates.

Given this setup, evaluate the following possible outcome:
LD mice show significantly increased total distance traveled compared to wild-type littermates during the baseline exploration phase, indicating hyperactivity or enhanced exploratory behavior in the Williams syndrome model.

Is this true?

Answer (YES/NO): NO